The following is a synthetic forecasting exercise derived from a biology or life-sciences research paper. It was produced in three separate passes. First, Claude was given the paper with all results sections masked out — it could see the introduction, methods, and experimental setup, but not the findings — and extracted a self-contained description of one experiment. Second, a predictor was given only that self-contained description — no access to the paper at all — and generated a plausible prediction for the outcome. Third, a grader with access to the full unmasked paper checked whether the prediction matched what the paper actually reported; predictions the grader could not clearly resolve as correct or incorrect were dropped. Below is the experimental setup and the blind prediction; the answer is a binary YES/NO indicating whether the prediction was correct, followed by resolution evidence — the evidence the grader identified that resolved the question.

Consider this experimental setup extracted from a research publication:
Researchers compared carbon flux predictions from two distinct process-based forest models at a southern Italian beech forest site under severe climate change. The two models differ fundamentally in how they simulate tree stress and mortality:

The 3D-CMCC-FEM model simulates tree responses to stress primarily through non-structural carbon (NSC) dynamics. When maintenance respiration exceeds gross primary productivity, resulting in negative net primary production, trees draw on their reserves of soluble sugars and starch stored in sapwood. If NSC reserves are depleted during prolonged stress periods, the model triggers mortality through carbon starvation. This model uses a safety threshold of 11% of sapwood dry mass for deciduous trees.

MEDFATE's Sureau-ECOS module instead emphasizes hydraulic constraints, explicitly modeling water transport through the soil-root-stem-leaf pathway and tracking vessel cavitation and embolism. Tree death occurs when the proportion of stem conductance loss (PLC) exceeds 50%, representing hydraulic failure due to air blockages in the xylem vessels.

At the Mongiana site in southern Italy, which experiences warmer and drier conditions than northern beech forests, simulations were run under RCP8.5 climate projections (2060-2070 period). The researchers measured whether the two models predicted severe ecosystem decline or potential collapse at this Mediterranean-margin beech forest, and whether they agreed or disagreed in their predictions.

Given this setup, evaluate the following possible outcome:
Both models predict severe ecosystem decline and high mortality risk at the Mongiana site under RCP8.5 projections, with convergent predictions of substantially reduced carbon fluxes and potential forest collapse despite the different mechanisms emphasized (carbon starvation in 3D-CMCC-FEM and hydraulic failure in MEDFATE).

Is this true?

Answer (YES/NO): YES